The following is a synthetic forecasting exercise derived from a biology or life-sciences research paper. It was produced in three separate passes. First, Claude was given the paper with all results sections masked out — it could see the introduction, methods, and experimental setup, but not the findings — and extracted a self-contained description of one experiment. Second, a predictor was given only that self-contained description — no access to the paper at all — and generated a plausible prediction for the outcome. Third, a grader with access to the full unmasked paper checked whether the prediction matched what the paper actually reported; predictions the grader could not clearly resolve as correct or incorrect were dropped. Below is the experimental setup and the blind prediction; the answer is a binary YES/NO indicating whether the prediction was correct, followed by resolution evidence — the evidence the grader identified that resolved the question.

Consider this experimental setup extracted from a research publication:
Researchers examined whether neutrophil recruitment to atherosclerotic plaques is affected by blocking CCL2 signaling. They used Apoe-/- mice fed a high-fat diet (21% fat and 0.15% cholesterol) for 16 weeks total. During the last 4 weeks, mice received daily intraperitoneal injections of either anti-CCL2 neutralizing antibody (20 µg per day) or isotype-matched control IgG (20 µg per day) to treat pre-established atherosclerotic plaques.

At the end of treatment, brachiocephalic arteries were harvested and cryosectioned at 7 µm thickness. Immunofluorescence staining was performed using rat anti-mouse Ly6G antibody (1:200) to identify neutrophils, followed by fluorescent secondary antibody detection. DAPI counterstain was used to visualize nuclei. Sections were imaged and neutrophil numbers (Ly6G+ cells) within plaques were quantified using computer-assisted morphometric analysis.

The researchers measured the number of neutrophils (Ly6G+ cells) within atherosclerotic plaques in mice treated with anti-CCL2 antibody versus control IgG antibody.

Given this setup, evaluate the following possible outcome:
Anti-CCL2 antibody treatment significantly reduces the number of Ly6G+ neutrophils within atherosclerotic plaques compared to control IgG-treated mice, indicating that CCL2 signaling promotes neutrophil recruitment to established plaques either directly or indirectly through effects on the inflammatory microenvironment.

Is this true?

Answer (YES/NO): YES